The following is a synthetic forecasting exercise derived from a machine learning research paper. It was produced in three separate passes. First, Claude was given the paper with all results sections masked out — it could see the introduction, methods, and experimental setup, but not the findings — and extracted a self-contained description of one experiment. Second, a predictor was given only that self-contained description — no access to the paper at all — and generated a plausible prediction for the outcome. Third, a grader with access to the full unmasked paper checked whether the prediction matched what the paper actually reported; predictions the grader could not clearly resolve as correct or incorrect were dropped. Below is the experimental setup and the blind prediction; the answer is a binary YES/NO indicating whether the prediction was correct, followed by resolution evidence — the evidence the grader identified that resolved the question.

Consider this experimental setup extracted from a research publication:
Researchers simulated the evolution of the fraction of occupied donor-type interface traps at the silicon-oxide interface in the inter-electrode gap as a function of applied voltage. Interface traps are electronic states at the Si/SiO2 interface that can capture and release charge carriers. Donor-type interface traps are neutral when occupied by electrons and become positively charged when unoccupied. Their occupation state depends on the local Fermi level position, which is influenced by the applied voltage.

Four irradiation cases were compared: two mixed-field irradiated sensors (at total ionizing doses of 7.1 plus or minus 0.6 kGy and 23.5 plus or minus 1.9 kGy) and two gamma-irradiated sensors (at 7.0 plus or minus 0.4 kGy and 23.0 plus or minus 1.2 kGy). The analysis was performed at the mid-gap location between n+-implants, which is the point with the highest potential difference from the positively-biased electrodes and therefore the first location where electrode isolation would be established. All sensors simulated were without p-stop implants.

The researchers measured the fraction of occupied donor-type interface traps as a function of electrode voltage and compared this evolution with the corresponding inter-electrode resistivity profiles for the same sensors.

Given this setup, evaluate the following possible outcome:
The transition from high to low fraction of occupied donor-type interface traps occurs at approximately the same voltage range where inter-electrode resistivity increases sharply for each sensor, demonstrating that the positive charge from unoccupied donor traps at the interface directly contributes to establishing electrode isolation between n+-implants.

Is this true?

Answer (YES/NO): NO